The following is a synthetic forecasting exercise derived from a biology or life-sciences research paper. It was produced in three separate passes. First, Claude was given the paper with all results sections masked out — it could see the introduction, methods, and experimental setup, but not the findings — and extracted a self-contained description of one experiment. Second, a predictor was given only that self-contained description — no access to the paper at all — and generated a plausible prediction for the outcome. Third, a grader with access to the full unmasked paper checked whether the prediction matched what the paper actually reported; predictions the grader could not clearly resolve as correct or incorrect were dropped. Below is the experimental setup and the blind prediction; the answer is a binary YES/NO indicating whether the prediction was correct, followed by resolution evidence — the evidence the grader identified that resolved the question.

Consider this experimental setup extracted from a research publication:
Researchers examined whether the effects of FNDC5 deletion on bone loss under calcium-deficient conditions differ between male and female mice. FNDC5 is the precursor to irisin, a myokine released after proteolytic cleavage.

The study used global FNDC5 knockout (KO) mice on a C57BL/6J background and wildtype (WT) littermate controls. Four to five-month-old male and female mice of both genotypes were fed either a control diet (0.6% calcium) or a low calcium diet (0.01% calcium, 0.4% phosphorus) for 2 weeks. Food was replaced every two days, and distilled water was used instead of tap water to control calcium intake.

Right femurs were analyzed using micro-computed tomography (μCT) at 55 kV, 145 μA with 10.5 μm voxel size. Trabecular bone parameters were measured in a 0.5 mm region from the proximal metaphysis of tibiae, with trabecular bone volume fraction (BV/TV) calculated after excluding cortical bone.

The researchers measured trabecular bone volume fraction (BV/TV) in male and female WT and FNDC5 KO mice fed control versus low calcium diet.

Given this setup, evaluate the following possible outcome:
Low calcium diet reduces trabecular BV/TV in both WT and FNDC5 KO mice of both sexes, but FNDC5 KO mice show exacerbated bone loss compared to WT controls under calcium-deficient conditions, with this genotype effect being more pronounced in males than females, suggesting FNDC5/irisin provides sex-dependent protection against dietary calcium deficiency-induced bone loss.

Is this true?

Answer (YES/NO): NO